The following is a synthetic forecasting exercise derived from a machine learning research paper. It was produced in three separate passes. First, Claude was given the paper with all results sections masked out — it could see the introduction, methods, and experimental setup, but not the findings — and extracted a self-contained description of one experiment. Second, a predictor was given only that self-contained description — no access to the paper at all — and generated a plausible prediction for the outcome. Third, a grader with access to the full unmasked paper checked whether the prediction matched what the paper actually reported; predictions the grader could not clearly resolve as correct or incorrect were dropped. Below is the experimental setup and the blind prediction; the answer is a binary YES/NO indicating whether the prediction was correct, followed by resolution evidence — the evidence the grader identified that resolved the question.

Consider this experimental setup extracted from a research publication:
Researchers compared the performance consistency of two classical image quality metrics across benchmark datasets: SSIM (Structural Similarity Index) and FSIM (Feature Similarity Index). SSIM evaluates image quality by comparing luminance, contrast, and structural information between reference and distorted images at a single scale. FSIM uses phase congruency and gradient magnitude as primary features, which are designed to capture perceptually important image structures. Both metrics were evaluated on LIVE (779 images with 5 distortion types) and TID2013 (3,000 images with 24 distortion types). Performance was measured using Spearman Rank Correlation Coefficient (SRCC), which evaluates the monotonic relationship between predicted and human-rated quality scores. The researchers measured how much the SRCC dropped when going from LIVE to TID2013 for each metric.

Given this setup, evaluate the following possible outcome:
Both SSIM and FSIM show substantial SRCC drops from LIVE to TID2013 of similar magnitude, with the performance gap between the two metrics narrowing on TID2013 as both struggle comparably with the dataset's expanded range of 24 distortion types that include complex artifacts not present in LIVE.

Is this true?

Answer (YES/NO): NO